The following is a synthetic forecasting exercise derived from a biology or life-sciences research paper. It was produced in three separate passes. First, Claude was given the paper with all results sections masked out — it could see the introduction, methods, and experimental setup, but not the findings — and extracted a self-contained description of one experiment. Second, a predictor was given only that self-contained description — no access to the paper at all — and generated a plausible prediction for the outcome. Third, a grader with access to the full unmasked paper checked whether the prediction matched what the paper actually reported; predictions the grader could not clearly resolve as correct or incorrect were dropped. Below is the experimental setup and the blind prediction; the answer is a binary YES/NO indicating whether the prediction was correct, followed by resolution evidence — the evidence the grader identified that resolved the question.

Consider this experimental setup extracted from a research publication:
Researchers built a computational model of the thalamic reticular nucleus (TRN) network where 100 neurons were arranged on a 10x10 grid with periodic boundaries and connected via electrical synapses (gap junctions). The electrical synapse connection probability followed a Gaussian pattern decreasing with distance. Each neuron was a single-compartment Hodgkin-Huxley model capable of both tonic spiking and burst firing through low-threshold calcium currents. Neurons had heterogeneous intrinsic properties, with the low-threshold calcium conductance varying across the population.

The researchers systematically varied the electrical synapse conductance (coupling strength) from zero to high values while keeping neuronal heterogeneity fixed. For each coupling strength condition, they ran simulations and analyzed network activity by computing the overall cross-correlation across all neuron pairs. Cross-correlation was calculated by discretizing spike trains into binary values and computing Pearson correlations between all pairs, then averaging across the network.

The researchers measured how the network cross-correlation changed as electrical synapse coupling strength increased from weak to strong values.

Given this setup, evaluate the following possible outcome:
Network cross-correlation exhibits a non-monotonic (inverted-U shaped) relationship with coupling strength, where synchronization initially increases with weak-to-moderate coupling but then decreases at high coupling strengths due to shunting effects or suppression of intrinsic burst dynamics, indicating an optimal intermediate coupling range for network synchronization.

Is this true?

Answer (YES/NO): NO